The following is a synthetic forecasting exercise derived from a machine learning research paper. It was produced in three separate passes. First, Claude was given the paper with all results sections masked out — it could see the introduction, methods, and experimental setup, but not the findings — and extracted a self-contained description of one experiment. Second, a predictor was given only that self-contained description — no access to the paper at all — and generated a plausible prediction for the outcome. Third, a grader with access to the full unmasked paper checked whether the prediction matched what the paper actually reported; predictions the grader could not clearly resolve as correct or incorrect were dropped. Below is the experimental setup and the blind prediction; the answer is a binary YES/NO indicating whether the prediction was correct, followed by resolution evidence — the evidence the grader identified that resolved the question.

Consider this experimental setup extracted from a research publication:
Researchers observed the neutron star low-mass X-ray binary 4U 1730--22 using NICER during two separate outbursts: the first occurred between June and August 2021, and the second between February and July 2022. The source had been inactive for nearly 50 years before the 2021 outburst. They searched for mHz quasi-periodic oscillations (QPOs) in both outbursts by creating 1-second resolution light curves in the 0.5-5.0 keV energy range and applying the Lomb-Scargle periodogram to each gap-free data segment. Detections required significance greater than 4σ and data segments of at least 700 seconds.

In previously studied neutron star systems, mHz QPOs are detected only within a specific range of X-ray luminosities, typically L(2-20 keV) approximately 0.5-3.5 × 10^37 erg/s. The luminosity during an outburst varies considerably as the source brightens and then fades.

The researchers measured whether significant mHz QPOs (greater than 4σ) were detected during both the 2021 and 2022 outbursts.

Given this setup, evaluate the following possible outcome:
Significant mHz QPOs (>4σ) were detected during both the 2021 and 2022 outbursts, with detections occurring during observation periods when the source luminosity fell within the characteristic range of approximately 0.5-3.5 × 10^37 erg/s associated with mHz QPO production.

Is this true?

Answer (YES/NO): NO